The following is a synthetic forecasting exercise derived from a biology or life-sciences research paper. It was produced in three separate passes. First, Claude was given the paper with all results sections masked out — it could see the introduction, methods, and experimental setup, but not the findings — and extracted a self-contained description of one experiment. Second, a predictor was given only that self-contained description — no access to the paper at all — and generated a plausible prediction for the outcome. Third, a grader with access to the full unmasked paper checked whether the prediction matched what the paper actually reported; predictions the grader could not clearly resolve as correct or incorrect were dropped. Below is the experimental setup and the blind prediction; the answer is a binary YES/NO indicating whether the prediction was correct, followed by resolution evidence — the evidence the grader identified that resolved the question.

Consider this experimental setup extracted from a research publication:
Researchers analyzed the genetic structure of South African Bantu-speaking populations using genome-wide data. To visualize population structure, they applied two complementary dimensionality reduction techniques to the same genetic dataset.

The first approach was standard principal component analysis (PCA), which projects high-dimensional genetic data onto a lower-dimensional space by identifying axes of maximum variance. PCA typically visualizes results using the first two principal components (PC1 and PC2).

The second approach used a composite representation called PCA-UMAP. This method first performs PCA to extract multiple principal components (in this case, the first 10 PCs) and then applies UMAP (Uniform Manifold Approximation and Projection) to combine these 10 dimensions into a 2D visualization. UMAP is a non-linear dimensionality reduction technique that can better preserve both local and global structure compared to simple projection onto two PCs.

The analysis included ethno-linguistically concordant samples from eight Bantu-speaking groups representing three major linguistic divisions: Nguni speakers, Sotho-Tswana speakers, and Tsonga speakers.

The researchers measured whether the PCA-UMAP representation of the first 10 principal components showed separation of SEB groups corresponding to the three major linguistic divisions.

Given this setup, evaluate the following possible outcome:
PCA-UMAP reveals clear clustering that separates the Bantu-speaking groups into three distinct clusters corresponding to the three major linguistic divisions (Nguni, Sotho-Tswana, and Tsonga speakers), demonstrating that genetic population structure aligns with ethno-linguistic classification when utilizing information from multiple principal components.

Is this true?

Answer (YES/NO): YES